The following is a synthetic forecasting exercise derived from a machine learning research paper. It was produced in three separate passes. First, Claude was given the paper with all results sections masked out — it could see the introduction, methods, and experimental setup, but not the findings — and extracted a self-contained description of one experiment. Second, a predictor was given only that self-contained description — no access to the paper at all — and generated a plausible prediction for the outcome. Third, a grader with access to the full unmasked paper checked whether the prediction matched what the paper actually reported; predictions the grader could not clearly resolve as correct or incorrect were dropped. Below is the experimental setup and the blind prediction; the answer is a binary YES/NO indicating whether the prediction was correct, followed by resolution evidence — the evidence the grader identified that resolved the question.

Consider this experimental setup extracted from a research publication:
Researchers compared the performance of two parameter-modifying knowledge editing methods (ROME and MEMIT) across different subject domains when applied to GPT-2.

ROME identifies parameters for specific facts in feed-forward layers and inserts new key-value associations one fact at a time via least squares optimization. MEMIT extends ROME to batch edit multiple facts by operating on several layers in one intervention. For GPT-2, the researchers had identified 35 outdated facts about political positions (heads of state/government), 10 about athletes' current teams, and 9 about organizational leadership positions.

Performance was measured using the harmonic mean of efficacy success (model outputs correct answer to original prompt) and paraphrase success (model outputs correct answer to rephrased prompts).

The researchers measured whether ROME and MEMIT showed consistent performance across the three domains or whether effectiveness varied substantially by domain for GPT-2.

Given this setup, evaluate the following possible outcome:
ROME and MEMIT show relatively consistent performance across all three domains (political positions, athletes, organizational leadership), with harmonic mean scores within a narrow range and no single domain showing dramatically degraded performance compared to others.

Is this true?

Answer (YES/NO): NO